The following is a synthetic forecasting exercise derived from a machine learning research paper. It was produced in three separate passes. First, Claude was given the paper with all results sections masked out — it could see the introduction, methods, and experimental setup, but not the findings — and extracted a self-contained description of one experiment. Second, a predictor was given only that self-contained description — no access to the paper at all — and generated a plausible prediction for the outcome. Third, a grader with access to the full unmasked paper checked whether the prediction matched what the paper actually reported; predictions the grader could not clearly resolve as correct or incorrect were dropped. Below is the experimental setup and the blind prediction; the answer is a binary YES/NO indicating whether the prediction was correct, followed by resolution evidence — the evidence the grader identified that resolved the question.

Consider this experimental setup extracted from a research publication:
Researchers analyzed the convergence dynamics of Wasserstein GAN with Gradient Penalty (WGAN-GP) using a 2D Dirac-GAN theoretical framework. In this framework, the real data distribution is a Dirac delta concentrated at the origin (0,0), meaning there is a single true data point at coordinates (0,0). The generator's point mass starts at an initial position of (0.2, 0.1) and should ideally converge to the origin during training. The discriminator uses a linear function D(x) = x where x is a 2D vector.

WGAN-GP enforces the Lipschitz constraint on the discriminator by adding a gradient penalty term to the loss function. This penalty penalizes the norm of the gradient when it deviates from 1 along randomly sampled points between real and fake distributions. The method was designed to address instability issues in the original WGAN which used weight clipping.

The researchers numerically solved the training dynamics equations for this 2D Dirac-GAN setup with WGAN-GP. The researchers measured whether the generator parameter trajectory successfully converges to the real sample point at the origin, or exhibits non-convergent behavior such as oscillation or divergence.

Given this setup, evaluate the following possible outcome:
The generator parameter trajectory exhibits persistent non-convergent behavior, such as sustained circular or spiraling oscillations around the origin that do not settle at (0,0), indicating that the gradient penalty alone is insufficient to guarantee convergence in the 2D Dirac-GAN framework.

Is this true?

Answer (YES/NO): YES